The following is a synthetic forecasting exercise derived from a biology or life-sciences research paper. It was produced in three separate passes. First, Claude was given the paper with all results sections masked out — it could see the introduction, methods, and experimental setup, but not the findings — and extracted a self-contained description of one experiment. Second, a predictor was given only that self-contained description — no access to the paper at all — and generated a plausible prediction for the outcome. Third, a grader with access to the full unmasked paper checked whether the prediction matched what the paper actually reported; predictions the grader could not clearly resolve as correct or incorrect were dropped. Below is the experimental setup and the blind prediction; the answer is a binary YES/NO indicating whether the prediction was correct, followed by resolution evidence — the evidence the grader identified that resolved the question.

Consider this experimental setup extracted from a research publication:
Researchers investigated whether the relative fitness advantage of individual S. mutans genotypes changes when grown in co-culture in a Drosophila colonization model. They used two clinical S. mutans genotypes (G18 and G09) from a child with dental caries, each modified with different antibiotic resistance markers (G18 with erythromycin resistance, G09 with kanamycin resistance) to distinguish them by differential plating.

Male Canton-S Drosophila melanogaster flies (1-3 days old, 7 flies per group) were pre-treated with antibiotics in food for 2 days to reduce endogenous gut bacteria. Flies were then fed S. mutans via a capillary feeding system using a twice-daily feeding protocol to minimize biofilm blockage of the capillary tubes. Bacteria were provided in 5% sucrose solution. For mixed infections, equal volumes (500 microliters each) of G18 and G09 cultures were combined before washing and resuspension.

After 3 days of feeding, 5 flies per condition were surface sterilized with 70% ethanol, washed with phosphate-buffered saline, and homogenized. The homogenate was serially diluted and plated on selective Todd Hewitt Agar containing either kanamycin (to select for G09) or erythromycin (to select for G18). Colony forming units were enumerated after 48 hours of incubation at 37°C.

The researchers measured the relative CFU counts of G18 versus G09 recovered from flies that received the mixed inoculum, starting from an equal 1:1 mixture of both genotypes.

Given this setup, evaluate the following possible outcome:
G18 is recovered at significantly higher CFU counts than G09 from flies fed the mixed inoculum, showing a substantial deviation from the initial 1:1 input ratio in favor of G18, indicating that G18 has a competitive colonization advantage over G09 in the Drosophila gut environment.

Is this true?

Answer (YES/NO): NO